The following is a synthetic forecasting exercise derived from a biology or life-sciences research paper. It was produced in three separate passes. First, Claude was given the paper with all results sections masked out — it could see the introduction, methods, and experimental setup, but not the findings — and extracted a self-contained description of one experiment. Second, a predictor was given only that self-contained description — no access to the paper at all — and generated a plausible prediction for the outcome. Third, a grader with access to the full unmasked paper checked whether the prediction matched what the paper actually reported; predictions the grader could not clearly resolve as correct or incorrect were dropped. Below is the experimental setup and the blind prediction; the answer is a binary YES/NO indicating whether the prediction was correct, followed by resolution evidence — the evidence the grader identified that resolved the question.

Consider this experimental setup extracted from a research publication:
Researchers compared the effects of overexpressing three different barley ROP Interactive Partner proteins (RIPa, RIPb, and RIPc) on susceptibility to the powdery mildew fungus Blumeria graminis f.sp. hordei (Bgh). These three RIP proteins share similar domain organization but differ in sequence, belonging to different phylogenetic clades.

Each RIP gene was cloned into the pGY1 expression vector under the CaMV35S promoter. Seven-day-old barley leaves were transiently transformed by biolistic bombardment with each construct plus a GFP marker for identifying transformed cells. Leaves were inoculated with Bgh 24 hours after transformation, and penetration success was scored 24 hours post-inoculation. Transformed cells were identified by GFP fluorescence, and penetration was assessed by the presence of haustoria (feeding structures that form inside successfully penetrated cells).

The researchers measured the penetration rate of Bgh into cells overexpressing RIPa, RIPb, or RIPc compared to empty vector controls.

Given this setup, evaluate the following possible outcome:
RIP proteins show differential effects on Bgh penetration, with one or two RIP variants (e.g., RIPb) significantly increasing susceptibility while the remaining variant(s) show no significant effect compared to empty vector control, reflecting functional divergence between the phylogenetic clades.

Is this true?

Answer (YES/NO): YES